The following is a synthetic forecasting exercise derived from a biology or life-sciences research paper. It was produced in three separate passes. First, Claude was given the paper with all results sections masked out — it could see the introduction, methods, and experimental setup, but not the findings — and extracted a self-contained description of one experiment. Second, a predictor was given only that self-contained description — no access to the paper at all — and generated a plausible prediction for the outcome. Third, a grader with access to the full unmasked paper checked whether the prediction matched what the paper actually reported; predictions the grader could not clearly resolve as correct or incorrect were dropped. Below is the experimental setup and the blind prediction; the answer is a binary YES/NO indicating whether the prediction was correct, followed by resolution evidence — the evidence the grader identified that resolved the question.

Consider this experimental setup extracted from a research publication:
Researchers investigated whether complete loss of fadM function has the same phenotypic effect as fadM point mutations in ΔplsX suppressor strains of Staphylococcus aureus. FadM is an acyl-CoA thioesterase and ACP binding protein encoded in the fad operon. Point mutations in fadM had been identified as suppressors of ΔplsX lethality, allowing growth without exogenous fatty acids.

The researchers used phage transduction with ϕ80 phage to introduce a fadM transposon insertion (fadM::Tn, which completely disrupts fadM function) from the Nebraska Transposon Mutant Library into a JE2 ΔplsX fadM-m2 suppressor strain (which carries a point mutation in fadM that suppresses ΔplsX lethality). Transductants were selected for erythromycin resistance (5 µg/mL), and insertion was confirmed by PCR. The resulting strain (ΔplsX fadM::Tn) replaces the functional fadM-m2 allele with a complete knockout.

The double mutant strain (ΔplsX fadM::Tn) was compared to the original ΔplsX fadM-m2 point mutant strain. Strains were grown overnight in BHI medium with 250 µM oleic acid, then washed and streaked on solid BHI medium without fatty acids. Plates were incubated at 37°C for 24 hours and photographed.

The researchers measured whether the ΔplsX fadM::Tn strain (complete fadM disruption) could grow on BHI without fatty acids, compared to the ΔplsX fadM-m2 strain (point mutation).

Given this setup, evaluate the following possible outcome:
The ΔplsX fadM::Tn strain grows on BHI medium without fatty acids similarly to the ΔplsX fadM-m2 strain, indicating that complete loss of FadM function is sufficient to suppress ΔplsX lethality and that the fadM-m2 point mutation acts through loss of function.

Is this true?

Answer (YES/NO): NO